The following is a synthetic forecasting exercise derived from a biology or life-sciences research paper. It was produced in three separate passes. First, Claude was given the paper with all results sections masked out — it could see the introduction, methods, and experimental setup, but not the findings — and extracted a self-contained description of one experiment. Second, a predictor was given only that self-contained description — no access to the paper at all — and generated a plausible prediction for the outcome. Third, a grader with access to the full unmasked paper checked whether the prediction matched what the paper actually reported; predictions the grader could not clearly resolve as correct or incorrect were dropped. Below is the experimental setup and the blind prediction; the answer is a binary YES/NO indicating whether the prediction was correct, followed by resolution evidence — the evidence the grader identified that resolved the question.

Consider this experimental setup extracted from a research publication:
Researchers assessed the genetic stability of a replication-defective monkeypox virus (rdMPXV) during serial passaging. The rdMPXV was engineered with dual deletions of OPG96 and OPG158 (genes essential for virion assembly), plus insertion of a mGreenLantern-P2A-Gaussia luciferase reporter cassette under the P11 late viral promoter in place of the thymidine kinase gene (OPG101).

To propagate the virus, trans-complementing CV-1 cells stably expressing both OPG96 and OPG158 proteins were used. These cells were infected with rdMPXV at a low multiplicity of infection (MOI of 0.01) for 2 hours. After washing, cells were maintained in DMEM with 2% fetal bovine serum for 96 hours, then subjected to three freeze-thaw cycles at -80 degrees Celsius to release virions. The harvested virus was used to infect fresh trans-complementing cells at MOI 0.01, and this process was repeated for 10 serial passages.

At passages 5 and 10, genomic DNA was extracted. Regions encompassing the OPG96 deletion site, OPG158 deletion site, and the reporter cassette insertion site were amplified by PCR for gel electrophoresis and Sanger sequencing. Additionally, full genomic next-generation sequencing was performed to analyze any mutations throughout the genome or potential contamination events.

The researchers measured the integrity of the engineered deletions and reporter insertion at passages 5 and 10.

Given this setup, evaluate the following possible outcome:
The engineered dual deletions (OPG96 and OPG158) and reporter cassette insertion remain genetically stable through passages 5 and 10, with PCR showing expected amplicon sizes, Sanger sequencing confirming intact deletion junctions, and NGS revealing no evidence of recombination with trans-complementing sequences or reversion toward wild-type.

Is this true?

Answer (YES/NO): YES